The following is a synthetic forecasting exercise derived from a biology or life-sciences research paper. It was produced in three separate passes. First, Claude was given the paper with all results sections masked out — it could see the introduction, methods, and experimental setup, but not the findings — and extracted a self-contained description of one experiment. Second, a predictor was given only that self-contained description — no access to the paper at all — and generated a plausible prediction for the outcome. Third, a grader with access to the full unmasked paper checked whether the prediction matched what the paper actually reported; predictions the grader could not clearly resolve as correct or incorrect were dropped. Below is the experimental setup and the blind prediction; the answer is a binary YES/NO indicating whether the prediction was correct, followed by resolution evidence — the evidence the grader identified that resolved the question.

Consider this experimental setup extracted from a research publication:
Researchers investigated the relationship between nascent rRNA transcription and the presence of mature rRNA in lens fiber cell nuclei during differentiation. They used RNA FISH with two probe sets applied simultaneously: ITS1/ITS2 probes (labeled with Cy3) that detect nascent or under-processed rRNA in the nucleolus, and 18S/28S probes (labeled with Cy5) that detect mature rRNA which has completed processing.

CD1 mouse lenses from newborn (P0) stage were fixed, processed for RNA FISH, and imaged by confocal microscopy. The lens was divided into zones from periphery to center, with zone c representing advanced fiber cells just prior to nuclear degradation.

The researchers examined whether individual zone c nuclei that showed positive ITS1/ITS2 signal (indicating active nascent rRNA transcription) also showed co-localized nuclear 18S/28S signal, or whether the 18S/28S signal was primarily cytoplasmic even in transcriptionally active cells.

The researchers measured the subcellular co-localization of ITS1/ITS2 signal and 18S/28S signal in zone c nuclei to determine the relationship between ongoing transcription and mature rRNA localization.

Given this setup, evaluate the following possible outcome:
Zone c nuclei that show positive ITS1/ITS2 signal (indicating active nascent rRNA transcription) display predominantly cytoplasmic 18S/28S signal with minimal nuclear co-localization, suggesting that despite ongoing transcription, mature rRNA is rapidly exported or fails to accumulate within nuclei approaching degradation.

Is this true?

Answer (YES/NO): NO